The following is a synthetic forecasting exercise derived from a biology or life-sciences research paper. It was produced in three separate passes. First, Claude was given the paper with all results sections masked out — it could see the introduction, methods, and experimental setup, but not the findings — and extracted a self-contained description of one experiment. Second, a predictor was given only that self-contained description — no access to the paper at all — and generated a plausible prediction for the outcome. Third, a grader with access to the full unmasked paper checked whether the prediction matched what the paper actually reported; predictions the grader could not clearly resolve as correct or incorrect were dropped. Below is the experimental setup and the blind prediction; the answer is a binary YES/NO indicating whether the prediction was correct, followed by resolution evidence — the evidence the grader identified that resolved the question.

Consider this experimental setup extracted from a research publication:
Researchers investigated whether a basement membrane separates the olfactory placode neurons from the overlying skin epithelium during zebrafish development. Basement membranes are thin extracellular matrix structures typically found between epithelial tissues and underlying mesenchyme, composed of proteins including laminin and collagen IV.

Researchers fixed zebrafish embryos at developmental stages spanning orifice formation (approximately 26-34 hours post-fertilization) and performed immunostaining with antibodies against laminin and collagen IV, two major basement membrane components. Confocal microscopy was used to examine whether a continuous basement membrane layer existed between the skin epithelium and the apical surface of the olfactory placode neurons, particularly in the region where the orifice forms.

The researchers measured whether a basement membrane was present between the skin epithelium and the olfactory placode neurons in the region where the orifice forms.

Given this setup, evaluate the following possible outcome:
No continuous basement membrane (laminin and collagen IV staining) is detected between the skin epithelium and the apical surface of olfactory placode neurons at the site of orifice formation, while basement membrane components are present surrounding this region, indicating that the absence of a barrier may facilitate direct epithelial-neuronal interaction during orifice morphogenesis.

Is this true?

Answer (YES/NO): YES